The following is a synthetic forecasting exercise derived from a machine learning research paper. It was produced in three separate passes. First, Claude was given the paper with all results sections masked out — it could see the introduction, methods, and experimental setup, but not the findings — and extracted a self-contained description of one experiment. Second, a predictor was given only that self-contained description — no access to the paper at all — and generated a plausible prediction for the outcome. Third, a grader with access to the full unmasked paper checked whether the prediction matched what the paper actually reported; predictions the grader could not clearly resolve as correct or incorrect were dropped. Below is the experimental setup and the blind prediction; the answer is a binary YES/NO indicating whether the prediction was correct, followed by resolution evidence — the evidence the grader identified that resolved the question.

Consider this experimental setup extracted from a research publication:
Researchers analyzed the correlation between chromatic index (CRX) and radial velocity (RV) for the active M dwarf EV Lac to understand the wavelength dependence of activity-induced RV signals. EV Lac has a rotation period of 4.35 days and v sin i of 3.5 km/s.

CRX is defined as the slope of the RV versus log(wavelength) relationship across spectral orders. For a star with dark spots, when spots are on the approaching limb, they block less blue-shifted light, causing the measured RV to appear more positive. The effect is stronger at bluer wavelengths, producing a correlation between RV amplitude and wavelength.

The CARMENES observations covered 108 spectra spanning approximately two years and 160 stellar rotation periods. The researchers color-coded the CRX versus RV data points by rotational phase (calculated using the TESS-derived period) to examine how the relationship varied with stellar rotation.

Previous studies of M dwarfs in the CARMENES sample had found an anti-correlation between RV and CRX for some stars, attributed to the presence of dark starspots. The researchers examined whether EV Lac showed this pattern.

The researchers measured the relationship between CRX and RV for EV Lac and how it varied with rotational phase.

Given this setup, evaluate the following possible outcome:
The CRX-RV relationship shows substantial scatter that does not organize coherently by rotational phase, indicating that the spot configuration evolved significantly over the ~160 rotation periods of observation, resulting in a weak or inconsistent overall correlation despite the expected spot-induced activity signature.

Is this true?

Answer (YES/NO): NO